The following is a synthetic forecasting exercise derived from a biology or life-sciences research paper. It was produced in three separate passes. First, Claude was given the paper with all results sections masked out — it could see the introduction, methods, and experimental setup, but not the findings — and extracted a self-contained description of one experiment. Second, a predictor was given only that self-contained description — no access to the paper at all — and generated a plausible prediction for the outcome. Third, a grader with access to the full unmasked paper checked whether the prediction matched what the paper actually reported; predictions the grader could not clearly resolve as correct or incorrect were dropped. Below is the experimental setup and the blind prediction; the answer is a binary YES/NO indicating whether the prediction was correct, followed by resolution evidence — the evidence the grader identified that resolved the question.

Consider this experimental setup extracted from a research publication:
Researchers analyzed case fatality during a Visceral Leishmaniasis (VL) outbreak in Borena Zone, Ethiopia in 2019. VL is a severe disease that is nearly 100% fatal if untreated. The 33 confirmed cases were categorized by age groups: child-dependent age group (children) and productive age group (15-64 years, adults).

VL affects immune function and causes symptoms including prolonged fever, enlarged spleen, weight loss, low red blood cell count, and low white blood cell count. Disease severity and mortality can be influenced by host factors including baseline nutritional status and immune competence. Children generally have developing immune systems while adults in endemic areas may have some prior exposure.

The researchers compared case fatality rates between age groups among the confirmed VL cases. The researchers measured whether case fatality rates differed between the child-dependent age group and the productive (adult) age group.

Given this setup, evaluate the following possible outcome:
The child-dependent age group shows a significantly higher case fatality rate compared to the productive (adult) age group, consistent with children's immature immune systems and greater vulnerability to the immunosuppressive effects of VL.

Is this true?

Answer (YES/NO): NO